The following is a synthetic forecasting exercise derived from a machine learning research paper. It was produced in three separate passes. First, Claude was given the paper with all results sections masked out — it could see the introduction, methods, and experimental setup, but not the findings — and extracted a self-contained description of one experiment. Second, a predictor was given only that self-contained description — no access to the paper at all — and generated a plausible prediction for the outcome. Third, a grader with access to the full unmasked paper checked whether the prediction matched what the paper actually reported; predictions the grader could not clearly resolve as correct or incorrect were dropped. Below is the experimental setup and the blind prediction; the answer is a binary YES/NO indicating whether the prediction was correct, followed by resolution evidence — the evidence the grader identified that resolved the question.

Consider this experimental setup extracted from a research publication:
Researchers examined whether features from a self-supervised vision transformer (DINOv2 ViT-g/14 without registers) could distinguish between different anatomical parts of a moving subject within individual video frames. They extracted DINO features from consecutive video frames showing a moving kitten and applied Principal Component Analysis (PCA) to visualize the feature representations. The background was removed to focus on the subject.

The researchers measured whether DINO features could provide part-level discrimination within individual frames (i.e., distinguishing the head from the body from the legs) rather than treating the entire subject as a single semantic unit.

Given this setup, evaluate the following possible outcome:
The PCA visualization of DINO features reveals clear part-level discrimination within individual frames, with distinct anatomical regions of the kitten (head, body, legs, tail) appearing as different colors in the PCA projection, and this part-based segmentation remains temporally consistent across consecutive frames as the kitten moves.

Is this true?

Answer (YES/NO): YES